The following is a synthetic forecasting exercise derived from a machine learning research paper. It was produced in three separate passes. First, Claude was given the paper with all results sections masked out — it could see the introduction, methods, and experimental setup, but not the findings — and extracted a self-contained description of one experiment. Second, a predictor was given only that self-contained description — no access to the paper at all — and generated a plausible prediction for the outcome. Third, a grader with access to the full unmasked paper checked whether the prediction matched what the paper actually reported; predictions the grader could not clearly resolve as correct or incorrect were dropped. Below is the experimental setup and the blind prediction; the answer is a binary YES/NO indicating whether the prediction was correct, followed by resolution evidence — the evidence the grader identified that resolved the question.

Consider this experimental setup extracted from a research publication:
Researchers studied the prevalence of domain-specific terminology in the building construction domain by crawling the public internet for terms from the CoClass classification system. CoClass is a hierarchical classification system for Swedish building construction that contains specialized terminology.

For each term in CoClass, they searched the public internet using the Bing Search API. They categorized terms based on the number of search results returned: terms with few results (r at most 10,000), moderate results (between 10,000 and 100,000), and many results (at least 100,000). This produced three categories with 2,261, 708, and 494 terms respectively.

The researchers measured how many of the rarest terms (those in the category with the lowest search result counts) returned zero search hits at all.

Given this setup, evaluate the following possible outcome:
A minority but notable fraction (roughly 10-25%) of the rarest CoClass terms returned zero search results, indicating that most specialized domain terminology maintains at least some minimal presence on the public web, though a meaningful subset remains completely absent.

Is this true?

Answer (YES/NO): YES